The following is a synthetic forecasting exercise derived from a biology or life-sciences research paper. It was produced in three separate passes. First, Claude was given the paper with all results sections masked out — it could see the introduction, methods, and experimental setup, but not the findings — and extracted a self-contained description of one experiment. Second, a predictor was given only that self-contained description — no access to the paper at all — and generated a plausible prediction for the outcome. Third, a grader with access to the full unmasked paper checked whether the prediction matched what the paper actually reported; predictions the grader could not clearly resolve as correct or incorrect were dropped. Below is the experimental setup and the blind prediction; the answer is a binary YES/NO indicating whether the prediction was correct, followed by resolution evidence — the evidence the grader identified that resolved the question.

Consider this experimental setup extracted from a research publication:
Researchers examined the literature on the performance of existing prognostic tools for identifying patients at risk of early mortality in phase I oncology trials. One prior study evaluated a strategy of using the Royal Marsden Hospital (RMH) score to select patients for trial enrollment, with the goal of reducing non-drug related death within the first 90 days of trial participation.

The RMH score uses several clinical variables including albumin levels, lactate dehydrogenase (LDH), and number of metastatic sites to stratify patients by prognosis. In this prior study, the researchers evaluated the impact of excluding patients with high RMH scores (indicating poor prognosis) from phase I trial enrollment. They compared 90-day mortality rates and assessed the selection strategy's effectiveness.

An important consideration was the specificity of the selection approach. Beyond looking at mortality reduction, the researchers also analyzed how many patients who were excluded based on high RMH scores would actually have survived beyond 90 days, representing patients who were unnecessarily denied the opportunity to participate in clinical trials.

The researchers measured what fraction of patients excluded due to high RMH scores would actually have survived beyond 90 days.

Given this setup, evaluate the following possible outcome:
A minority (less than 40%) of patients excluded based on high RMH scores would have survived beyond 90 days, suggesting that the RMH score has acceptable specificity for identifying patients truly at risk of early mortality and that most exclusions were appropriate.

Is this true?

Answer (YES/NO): NO